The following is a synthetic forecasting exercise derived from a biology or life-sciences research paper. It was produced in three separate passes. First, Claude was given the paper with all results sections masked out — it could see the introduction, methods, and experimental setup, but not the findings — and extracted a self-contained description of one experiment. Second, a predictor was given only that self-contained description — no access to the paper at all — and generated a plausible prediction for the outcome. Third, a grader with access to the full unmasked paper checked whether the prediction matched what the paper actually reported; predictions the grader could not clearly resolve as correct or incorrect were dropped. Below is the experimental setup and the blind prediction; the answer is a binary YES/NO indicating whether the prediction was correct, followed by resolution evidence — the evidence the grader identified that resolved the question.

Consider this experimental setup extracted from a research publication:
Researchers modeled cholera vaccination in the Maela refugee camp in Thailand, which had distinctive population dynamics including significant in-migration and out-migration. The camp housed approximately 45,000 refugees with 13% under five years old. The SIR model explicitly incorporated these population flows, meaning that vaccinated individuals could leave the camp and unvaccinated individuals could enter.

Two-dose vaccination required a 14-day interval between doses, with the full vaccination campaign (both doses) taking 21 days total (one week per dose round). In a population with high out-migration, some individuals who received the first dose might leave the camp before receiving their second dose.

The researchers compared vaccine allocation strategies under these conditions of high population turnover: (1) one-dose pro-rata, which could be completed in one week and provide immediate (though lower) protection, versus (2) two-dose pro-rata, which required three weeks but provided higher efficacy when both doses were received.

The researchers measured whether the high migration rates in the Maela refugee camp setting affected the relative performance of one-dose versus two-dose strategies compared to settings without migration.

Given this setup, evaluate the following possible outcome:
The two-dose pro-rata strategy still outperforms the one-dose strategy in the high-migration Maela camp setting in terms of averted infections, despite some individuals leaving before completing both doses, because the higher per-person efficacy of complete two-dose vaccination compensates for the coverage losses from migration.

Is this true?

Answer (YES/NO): NO